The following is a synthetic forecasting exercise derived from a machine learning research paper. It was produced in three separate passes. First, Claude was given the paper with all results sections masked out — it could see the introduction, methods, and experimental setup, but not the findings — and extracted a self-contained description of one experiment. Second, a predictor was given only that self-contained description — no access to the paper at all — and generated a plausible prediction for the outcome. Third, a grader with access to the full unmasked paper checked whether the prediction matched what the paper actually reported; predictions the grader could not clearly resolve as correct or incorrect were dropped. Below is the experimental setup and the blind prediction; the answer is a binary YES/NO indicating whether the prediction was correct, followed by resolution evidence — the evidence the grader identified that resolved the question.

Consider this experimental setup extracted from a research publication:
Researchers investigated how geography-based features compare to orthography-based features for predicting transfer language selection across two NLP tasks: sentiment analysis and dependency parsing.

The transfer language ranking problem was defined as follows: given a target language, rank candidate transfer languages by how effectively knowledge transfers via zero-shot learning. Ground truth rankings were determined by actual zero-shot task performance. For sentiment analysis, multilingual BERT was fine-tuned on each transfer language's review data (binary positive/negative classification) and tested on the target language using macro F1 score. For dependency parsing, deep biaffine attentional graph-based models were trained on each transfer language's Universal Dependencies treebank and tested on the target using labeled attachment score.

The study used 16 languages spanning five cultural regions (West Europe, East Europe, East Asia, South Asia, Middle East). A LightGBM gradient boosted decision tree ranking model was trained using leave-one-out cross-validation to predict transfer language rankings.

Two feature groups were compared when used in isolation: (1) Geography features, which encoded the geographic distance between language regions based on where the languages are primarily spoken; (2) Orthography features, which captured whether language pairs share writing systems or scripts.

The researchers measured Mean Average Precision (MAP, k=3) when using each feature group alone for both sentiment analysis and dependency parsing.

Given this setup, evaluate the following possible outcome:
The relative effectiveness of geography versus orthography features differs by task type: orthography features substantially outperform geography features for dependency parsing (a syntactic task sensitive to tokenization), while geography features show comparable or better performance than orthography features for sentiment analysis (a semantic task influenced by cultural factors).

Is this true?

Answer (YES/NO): NO